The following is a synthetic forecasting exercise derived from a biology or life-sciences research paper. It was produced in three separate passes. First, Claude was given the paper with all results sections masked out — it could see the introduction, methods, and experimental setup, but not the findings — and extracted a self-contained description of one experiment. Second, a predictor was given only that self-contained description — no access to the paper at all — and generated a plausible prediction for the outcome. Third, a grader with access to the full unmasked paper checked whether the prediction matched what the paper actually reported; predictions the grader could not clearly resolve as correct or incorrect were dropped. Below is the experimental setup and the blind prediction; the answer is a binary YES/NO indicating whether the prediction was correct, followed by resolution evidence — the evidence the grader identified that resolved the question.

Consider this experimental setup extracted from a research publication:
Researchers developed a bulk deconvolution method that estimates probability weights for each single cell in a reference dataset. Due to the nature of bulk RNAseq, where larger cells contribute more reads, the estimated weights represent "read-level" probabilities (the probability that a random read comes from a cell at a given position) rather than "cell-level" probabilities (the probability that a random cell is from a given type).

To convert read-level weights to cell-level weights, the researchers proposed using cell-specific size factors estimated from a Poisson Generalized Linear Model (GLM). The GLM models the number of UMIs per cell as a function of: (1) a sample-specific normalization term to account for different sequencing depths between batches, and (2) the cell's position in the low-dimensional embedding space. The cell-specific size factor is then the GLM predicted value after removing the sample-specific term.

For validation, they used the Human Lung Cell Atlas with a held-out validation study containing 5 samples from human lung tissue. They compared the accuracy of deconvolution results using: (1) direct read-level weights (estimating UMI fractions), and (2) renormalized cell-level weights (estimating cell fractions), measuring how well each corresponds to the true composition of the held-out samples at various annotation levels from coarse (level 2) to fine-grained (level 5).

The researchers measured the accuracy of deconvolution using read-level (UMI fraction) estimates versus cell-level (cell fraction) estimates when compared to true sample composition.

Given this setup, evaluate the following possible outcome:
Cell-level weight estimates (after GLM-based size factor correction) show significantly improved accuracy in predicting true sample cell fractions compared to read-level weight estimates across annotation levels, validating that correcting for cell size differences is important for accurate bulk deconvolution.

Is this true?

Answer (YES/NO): NO